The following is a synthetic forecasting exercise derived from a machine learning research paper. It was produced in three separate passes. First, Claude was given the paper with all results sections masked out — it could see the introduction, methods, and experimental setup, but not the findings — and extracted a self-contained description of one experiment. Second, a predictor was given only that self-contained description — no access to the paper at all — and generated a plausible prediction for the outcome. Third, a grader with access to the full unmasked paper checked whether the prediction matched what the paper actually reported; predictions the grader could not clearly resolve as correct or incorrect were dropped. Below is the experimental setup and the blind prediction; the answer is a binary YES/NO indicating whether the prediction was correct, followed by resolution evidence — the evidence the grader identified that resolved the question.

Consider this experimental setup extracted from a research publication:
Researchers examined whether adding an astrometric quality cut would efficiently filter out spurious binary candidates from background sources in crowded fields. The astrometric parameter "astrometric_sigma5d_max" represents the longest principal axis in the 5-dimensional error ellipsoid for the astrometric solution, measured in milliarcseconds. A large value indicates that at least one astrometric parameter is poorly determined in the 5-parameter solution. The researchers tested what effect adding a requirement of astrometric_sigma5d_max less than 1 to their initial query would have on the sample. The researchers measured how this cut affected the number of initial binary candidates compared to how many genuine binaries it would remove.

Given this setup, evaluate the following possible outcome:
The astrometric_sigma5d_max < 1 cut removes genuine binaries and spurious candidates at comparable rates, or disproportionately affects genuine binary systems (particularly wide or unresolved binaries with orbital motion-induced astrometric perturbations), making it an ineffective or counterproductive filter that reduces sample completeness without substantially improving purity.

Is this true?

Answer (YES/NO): NO